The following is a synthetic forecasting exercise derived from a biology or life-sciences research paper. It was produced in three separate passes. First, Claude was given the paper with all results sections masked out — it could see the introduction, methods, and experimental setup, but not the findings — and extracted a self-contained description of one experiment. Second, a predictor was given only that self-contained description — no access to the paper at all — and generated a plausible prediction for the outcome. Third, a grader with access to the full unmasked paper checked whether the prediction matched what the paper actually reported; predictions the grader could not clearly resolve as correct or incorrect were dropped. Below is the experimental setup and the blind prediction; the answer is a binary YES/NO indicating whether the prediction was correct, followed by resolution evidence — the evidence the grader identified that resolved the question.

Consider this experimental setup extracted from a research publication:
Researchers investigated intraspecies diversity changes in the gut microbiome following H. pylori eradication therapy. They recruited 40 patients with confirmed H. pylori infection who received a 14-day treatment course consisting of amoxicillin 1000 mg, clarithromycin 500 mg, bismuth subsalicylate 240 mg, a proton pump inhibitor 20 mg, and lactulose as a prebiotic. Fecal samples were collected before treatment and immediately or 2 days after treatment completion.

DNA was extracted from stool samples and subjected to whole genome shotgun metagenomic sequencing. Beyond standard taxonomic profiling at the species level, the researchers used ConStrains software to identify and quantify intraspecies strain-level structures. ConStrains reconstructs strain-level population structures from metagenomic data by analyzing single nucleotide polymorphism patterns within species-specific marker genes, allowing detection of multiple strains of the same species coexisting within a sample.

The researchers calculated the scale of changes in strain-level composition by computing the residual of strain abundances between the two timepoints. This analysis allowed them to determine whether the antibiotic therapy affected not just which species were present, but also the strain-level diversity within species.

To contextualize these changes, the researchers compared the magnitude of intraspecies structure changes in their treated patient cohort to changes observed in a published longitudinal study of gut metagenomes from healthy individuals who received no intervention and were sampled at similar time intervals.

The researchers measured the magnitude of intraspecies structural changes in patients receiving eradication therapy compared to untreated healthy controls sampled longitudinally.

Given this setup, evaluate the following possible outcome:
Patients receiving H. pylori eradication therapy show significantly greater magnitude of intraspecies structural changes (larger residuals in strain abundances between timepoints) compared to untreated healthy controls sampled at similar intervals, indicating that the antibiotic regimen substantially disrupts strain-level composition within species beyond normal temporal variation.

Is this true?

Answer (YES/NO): YES